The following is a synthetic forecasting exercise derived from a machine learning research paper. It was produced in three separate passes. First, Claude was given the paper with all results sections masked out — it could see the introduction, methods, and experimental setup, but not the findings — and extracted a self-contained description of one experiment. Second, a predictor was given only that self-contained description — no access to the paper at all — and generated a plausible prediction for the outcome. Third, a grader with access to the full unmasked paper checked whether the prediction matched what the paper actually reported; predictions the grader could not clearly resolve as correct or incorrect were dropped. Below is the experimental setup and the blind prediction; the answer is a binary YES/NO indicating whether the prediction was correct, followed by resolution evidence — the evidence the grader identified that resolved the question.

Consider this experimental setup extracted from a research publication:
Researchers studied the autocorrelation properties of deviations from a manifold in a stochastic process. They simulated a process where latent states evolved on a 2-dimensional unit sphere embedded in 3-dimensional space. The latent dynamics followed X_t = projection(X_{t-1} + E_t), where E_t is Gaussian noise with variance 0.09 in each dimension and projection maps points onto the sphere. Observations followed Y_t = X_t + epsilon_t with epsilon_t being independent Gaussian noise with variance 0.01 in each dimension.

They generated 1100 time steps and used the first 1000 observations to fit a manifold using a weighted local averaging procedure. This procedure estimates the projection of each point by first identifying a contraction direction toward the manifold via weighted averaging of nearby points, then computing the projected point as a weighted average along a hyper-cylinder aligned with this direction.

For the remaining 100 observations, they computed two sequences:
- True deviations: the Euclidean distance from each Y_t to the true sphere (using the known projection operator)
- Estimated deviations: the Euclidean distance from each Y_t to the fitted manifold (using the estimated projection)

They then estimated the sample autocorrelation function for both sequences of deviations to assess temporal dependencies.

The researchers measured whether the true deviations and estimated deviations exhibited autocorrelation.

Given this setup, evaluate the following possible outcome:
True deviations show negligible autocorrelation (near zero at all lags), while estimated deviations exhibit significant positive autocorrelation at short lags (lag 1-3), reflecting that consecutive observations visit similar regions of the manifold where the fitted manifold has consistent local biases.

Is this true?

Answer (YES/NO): NO